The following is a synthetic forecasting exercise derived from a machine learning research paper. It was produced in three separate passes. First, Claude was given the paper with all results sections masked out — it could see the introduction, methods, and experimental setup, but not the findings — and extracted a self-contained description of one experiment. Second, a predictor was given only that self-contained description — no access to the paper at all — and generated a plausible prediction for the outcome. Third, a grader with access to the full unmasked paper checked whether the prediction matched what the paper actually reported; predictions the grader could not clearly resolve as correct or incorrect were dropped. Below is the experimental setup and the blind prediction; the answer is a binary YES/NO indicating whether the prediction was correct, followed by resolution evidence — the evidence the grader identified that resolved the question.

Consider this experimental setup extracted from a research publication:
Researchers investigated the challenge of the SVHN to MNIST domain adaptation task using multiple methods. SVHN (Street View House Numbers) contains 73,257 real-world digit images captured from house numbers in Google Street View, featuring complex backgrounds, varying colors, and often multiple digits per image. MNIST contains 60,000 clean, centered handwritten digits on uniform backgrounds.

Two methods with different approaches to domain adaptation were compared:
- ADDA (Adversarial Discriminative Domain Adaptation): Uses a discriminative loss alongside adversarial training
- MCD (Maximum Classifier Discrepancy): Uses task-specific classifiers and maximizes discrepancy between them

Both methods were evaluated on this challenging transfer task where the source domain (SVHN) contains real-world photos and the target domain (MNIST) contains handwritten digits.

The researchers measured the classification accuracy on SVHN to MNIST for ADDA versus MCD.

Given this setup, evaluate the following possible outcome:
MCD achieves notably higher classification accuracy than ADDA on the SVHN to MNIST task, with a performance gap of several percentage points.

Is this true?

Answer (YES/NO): YES